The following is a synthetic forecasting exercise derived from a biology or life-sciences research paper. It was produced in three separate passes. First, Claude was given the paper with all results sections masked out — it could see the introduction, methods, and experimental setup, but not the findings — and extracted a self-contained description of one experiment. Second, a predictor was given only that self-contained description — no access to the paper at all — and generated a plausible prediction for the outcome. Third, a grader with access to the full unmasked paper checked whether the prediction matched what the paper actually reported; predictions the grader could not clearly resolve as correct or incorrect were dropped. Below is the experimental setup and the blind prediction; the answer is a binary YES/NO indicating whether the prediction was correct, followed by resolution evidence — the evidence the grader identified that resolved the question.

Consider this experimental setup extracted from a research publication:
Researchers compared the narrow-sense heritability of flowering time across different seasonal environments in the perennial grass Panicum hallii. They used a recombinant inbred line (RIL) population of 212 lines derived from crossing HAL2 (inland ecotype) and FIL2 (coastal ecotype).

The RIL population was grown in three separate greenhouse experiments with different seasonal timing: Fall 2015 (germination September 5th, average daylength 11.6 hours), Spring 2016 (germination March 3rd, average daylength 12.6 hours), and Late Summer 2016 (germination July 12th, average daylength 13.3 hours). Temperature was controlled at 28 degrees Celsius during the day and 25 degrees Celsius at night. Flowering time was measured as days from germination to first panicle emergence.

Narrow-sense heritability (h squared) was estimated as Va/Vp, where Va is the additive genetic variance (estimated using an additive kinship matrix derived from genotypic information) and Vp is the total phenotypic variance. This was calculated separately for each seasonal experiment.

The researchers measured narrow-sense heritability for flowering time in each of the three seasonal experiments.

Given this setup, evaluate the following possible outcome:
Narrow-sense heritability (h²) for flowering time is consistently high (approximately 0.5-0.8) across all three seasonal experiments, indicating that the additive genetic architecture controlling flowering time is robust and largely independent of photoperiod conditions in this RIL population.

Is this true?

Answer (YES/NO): NO